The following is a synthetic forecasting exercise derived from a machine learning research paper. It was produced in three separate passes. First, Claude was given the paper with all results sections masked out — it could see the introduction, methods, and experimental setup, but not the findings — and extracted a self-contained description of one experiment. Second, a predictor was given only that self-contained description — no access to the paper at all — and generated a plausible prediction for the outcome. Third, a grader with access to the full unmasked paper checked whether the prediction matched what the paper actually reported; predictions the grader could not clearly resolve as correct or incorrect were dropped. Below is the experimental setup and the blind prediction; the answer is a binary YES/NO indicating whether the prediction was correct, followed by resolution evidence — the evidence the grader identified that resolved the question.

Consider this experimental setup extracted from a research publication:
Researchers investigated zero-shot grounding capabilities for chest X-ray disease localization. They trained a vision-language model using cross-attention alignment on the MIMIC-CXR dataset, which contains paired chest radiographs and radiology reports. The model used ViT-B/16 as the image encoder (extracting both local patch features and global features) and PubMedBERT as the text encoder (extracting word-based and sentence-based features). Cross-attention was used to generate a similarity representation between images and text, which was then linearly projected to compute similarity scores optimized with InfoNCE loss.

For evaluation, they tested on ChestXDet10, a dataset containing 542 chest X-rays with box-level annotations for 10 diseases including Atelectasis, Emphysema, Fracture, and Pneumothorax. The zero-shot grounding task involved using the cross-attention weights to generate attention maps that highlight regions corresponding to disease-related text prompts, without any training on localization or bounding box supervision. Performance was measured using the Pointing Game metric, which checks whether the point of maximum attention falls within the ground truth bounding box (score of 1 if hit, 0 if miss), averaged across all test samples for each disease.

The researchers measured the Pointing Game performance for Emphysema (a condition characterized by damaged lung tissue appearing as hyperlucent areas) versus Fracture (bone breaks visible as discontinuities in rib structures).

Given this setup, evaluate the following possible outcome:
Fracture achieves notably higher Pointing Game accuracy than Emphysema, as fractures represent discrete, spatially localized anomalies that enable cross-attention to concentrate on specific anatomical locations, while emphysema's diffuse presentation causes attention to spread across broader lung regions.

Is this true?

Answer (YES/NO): NO